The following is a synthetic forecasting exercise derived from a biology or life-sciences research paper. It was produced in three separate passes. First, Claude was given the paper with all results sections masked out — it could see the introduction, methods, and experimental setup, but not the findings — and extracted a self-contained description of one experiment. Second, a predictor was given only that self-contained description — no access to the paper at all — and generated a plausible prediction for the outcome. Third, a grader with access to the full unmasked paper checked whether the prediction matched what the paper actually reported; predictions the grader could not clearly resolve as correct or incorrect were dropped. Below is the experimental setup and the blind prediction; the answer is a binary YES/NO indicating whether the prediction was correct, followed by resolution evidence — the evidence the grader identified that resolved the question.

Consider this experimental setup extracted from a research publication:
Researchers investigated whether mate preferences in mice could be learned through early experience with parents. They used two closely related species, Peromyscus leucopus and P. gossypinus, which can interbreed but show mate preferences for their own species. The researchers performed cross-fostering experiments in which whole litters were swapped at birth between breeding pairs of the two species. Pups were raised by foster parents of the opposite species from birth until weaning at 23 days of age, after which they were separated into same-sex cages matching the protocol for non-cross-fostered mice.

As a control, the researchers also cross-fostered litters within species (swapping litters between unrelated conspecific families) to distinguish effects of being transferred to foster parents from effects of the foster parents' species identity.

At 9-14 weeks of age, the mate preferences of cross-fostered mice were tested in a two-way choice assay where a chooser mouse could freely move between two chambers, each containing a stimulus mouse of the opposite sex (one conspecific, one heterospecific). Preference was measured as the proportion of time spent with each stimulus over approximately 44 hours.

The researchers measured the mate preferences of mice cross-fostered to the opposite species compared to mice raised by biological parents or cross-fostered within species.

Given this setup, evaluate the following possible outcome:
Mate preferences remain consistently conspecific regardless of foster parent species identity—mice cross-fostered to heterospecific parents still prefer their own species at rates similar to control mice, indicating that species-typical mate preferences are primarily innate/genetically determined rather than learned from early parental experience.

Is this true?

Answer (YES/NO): NO